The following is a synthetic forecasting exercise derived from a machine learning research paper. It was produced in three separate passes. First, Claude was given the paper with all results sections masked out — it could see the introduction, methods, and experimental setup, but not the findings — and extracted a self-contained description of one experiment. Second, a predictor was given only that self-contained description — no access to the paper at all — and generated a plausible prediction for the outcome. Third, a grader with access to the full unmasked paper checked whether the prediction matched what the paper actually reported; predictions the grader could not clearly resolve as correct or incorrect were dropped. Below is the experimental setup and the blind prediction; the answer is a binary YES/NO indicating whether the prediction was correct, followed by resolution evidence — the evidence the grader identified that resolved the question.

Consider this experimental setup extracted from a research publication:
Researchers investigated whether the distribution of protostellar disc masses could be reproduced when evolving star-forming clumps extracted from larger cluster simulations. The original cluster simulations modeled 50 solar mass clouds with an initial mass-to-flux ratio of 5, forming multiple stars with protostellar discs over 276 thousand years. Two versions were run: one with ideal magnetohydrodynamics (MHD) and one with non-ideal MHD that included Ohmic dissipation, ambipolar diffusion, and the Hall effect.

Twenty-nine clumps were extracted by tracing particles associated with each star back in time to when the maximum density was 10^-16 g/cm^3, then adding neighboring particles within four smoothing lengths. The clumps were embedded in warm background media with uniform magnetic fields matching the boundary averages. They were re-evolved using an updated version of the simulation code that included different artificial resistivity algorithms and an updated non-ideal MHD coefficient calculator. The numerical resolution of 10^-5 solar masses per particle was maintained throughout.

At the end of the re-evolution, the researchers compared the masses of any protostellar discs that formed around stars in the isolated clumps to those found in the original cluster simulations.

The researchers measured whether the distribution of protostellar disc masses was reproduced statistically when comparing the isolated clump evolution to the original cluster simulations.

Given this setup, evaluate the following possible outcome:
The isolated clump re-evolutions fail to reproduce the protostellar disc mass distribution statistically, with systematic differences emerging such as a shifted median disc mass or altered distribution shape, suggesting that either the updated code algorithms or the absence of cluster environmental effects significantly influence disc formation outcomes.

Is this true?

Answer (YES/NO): NO